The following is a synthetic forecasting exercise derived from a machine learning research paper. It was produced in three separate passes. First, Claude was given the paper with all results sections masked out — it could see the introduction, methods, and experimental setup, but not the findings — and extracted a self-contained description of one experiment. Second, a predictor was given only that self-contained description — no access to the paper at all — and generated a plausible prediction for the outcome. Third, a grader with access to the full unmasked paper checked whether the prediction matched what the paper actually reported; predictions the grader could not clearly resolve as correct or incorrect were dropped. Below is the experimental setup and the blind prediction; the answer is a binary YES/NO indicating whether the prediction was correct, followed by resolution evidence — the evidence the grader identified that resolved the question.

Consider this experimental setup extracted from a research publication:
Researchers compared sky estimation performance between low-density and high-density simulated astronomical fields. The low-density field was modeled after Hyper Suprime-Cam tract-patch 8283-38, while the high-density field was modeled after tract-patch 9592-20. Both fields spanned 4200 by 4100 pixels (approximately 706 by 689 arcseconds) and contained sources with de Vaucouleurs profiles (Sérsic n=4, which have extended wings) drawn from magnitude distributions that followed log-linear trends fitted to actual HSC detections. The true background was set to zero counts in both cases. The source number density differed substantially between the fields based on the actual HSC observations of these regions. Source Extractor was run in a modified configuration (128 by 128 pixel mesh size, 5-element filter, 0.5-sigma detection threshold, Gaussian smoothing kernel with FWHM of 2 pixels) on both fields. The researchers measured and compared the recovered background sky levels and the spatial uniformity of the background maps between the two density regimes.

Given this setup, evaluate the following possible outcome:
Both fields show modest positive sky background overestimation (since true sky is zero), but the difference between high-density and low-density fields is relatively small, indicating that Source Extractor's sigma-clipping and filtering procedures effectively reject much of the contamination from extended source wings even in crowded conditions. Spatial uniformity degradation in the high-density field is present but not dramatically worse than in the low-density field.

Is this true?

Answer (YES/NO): NO